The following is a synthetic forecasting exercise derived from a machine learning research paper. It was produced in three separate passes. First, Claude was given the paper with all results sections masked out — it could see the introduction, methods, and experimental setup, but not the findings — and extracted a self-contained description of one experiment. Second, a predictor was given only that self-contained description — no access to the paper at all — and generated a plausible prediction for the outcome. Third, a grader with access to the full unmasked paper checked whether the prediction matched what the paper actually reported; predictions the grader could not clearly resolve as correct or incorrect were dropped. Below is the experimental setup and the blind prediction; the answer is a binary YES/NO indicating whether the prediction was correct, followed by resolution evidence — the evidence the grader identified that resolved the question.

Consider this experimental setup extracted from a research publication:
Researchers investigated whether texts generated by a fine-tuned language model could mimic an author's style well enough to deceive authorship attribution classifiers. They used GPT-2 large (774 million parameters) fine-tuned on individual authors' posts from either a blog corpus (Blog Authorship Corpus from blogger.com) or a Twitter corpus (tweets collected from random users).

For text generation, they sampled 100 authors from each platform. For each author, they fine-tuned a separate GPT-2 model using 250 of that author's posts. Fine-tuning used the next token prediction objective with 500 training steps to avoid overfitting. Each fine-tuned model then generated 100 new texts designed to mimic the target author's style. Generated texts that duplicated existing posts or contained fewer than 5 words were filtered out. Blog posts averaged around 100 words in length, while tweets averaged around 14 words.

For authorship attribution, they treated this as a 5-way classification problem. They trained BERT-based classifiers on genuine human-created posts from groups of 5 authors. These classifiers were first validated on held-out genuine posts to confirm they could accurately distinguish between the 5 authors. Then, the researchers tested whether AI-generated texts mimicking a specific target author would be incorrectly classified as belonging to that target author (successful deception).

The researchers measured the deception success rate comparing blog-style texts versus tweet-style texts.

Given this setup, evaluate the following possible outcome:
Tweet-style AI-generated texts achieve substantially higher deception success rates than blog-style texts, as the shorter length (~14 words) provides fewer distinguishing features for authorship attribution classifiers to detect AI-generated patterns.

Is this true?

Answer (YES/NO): NO